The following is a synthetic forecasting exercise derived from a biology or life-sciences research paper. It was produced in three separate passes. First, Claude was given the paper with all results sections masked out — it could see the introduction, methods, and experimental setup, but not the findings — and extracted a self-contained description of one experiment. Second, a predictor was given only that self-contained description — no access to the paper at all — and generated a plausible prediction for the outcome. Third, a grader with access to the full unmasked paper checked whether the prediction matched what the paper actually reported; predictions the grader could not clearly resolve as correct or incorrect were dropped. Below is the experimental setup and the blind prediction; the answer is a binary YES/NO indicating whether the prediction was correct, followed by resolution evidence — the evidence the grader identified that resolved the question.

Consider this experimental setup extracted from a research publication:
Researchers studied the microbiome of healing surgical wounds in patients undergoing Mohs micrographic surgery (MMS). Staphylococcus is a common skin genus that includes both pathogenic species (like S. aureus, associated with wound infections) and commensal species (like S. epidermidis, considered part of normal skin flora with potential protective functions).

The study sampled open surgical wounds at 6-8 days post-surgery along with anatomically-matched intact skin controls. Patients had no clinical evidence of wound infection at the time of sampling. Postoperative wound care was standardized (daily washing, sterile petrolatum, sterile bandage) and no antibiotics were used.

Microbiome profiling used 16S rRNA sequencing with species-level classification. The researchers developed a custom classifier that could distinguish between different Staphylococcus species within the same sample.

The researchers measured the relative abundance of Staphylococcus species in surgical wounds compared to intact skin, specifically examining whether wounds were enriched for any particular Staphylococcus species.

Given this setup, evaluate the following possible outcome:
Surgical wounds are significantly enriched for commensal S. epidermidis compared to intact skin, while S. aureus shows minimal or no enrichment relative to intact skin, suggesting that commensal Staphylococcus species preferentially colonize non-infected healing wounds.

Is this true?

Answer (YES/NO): NO